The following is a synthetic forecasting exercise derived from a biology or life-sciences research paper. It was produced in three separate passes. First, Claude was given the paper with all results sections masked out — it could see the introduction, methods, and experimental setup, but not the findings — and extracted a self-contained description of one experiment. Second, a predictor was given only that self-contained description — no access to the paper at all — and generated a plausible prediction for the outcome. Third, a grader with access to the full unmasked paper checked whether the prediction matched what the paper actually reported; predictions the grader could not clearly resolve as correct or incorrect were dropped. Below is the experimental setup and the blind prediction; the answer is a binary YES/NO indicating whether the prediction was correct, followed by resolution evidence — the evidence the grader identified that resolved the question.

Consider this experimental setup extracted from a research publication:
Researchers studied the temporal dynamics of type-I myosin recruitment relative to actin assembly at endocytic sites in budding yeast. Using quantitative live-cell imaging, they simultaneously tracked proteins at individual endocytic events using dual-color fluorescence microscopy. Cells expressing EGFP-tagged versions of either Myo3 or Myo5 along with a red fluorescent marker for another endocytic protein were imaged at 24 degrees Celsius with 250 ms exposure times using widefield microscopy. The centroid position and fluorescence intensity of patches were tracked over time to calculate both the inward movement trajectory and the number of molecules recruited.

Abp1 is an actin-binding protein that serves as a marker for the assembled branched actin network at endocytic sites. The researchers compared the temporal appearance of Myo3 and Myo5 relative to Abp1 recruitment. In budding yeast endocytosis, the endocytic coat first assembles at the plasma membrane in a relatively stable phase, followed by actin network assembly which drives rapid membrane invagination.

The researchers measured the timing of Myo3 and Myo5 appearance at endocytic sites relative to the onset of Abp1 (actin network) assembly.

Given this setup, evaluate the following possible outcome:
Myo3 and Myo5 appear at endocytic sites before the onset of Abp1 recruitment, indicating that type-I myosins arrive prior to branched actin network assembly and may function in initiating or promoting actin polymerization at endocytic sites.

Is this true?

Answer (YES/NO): NO